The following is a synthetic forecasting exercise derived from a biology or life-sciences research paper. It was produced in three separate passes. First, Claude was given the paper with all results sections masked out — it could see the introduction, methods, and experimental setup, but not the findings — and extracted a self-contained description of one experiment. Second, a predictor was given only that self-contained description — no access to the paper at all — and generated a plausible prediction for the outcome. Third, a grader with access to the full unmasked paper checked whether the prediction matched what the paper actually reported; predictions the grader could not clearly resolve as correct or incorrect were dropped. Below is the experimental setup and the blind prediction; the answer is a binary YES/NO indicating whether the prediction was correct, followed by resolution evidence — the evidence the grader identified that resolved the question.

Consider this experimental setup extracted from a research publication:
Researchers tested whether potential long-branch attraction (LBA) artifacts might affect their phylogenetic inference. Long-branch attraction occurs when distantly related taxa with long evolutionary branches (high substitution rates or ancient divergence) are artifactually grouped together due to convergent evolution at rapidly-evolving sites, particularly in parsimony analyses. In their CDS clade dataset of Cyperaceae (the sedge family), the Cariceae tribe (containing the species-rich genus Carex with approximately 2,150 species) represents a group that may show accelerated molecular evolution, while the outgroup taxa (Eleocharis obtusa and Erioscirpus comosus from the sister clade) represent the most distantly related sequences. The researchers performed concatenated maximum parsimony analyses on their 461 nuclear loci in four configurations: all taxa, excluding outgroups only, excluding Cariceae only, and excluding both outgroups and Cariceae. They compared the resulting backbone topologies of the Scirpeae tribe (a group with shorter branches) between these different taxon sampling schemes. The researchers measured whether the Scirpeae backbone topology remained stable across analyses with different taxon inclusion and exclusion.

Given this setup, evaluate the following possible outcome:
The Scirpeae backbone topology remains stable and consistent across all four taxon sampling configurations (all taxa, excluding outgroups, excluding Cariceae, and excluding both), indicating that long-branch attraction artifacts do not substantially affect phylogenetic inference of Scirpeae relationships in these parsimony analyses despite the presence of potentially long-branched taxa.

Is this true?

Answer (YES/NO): YES